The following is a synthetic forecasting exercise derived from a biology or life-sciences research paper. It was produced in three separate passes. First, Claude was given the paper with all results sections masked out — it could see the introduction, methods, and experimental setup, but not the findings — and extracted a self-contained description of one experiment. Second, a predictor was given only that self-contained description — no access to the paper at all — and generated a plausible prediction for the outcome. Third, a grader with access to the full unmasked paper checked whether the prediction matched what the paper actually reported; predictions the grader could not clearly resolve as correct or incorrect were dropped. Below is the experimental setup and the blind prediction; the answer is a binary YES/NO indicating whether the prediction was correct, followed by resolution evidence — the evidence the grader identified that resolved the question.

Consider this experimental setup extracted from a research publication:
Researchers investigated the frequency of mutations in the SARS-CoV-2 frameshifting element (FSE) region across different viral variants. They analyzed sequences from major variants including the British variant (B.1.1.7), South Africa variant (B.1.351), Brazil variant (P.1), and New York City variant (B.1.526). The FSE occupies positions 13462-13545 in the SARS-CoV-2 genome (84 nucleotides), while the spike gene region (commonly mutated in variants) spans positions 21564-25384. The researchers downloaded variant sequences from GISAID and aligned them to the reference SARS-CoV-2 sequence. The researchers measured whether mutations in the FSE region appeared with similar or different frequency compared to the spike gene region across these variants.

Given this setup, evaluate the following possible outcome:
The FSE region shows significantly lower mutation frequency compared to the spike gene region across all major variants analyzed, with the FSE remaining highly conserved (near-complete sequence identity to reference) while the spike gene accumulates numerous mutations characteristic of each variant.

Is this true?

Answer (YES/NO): YES